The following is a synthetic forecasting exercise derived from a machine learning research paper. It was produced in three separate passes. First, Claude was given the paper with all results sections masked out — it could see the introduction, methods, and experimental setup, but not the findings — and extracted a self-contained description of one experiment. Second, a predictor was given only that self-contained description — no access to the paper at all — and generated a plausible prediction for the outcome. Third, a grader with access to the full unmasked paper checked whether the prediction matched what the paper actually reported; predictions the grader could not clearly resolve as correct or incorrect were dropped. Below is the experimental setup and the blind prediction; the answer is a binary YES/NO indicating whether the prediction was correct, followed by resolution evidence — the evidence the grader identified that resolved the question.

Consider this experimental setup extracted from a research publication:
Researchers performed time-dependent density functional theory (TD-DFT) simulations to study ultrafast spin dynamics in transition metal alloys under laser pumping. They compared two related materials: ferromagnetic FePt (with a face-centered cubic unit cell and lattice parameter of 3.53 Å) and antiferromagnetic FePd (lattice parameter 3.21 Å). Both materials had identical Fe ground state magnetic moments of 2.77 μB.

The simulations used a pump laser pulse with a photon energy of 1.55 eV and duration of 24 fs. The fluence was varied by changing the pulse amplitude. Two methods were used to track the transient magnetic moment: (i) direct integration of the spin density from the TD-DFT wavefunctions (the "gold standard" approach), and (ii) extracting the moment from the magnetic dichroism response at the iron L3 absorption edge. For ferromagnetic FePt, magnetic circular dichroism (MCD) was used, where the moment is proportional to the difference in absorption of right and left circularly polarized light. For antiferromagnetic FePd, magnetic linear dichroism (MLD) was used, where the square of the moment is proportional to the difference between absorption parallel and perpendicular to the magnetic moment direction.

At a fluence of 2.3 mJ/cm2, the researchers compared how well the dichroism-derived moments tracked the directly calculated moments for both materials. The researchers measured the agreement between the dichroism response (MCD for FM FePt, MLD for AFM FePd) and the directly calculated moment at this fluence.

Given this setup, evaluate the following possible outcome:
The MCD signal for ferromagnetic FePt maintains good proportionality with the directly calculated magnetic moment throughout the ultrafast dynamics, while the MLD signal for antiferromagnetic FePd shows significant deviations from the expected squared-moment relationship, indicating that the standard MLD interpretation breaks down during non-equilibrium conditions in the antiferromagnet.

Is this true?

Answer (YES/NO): YES